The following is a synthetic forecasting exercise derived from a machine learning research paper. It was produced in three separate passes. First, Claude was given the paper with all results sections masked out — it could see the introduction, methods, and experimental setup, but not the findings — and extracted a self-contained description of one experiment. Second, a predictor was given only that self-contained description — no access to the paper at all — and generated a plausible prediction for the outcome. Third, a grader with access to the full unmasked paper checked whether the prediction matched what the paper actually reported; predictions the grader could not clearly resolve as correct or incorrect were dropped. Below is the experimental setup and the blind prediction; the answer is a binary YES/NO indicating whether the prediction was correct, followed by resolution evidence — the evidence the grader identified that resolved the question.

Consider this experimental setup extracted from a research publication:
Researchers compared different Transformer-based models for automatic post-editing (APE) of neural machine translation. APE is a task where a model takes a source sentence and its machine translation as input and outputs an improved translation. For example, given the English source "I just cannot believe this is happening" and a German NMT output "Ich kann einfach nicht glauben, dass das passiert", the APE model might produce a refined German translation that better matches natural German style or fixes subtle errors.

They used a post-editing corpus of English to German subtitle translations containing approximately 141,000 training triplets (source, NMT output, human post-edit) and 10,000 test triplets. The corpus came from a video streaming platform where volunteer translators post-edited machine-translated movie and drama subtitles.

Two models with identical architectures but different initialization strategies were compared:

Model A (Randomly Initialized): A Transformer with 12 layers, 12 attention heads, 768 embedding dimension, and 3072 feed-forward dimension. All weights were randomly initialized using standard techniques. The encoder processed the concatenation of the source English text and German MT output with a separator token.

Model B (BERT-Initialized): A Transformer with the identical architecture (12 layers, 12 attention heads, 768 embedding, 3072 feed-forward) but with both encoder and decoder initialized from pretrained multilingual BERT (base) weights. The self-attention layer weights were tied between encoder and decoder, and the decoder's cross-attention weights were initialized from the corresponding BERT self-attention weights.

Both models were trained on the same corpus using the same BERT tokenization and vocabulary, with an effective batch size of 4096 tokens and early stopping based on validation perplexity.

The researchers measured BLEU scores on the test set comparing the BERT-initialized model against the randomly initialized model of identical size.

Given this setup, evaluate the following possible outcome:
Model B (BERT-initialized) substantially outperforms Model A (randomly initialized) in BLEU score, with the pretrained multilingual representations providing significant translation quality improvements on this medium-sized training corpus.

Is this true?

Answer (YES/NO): YES